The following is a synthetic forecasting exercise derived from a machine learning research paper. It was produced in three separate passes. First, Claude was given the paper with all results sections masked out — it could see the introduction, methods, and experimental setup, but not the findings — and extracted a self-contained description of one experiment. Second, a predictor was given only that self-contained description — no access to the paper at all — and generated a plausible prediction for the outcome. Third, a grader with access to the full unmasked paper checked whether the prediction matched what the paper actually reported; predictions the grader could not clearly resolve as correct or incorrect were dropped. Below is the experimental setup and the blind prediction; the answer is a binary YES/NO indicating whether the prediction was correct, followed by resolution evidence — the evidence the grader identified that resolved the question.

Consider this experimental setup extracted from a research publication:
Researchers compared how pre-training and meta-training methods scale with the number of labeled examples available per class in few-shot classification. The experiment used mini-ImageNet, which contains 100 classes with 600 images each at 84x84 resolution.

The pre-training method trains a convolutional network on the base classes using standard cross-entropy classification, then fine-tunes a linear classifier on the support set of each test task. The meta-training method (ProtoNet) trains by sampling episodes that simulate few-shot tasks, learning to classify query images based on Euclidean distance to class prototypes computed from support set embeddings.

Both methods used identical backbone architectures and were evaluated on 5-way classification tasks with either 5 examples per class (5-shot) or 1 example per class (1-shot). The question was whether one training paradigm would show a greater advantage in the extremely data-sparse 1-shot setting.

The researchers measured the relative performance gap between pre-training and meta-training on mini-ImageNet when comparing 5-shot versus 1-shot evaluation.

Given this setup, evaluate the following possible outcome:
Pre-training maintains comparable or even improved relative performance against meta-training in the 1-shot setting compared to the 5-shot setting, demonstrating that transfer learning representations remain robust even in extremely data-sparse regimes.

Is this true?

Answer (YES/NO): NO